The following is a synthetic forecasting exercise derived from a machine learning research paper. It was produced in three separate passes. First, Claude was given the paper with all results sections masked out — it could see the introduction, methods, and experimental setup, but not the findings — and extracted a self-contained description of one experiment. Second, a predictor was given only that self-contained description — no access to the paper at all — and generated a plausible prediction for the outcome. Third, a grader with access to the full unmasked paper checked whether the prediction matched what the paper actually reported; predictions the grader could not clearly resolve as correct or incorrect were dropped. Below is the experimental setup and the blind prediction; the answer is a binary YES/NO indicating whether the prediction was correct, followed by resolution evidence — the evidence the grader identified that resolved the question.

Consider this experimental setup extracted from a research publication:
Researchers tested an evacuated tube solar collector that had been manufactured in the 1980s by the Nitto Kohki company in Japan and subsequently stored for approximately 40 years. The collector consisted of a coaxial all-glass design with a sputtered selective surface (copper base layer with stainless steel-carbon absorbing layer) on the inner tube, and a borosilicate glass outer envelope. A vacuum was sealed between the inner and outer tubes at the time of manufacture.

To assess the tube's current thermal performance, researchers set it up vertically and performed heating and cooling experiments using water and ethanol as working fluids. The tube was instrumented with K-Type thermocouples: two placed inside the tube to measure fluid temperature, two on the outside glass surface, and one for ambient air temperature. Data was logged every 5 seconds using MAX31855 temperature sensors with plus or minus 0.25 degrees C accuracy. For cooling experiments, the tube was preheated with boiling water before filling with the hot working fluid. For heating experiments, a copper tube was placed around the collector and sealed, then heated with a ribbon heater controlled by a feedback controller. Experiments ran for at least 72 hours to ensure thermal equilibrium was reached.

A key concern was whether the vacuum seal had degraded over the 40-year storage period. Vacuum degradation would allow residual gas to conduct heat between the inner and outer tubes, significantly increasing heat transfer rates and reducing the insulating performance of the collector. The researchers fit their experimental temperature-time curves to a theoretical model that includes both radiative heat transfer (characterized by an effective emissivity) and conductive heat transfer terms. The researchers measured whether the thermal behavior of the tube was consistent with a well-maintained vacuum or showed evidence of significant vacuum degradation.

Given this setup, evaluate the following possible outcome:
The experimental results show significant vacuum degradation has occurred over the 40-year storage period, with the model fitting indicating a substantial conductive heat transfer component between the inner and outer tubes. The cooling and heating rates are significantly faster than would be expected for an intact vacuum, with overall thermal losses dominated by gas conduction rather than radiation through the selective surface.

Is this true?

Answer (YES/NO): NO